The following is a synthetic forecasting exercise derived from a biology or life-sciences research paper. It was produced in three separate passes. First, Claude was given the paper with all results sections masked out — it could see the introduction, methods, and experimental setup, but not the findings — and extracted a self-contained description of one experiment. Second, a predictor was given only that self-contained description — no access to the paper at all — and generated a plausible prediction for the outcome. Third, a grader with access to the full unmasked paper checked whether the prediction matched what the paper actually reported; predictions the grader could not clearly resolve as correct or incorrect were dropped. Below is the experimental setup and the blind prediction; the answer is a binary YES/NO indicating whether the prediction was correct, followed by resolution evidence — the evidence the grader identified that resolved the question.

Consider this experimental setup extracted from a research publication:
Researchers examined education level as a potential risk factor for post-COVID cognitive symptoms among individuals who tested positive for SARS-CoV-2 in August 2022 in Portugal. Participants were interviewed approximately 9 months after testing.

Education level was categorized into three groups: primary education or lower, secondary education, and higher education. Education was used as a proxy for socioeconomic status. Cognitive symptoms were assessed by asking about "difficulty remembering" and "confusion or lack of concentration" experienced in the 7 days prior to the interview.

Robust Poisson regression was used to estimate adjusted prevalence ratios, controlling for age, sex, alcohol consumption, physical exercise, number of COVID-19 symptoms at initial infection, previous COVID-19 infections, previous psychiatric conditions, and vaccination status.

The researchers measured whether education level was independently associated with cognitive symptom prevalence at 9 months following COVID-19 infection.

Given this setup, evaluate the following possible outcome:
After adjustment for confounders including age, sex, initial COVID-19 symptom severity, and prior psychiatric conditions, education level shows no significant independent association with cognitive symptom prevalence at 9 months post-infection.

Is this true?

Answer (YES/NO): YES